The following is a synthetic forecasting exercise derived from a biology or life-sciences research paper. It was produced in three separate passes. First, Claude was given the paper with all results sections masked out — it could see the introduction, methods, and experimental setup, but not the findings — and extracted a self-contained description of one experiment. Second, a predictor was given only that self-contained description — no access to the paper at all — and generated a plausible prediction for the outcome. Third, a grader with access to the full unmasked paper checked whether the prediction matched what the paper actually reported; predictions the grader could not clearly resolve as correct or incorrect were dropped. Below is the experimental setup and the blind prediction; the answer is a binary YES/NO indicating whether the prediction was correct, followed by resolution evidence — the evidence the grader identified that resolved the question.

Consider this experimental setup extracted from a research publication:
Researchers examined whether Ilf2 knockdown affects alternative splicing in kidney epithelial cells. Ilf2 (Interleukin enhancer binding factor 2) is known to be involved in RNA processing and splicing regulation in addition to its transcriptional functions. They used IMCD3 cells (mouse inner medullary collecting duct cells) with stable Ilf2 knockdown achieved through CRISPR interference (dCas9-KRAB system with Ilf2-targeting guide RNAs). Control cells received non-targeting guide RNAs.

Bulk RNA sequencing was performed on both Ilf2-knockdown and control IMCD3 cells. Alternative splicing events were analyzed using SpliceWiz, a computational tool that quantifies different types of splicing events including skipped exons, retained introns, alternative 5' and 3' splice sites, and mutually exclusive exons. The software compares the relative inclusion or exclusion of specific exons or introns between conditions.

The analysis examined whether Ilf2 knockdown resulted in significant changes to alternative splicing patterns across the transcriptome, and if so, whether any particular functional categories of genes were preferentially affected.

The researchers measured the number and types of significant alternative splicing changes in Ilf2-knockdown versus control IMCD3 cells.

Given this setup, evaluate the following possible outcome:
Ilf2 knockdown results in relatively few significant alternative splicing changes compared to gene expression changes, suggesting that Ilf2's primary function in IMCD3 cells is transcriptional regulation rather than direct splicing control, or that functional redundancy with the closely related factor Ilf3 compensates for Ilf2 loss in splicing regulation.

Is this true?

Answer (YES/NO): NO